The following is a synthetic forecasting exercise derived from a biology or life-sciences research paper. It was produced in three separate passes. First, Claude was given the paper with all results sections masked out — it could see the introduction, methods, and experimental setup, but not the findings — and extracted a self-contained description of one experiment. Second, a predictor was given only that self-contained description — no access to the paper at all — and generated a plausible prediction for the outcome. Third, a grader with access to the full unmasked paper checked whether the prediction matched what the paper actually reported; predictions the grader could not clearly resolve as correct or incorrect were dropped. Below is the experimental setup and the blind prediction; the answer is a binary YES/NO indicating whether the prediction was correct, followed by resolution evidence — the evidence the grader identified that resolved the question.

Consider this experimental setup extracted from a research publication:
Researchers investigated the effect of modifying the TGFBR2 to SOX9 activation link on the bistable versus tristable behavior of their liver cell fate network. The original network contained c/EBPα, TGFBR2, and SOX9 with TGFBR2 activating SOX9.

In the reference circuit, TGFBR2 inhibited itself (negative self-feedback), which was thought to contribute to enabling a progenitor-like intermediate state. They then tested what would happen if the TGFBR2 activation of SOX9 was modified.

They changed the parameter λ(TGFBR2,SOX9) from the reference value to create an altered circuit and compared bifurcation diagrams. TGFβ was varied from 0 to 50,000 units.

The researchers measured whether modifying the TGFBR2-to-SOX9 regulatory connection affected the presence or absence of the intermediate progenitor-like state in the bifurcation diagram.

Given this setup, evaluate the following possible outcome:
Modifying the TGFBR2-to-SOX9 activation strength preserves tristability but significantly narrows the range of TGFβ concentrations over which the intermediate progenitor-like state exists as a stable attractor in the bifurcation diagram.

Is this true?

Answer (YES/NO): NO